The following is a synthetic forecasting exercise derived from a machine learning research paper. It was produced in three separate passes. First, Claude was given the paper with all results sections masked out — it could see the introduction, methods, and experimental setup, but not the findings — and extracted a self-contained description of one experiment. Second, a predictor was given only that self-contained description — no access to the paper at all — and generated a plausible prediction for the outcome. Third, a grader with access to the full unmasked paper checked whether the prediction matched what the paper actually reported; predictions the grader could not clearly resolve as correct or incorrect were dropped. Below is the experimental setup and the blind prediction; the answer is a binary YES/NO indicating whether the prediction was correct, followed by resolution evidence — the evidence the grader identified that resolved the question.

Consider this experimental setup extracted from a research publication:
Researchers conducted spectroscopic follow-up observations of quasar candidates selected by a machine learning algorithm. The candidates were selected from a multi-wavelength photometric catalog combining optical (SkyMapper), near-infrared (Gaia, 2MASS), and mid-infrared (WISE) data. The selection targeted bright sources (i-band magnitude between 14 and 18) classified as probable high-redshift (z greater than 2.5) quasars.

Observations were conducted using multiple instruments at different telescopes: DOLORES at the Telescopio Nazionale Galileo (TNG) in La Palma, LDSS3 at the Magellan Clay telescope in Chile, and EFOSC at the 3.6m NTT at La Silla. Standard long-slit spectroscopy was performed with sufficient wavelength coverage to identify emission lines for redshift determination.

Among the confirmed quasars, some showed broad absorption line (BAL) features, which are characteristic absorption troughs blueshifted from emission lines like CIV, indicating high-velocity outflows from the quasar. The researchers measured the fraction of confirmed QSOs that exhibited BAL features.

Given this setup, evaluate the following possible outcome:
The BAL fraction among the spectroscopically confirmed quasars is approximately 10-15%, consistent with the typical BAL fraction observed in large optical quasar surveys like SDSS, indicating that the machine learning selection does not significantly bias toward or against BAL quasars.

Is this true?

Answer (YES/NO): YES